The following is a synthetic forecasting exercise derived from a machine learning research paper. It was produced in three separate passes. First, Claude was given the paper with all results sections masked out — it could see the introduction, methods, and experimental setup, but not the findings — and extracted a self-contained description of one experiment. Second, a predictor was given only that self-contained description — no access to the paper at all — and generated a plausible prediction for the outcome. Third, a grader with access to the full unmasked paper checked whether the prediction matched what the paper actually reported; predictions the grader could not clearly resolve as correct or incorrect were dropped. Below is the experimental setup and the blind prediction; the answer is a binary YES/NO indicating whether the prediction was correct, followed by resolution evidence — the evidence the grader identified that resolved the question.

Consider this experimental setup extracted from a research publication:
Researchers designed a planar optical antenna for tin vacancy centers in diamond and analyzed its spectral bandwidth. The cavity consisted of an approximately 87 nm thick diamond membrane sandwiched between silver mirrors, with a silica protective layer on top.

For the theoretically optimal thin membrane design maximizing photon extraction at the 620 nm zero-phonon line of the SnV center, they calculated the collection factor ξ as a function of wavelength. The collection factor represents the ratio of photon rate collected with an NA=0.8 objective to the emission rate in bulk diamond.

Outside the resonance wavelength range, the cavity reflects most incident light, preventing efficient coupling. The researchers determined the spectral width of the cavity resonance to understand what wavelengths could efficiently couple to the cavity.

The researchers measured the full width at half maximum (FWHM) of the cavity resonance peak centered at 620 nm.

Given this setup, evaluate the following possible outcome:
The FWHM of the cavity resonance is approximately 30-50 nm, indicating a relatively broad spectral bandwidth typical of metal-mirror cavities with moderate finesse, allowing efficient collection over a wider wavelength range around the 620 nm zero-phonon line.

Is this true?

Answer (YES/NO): NO